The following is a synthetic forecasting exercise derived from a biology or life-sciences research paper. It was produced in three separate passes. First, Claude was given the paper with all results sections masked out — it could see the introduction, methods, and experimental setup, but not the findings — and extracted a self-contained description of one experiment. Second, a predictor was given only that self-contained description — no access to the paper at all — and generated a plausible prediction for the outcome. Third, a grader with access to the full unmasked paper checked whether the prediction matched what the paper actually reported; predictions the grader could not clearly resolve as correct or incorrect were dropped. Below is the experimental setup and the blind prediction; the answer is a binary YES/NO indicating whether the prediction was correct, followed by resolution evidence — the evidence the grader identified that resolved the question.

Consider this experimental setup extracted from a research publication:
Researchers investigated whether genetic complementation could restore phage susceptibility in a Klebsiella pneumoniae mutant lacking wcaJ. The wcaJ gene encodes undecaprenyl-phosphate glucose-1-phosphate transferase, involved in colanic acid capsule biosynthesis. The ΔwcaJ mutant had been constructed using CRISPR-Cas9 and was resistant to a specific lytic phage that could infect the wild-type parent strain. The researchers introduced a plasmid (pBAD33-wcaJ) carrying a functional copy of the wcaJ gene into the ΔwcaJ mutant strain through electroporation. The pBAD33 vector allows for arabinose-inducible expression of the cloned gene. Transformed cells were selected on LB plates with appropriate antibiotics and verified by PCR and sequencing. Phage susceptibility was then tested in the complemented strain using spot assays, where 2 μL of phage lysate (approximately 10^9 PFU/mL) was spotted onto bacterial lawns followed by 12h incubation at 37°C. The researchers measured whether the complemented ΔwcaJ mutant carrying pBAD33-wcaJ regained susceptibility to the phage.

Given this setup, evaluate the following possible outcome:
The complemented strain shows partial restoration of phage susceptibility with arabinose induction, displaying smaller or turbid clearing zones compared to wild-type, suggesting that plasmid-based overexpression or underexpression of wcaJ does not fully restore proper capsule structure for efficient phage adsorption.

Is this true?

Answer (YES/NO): NO